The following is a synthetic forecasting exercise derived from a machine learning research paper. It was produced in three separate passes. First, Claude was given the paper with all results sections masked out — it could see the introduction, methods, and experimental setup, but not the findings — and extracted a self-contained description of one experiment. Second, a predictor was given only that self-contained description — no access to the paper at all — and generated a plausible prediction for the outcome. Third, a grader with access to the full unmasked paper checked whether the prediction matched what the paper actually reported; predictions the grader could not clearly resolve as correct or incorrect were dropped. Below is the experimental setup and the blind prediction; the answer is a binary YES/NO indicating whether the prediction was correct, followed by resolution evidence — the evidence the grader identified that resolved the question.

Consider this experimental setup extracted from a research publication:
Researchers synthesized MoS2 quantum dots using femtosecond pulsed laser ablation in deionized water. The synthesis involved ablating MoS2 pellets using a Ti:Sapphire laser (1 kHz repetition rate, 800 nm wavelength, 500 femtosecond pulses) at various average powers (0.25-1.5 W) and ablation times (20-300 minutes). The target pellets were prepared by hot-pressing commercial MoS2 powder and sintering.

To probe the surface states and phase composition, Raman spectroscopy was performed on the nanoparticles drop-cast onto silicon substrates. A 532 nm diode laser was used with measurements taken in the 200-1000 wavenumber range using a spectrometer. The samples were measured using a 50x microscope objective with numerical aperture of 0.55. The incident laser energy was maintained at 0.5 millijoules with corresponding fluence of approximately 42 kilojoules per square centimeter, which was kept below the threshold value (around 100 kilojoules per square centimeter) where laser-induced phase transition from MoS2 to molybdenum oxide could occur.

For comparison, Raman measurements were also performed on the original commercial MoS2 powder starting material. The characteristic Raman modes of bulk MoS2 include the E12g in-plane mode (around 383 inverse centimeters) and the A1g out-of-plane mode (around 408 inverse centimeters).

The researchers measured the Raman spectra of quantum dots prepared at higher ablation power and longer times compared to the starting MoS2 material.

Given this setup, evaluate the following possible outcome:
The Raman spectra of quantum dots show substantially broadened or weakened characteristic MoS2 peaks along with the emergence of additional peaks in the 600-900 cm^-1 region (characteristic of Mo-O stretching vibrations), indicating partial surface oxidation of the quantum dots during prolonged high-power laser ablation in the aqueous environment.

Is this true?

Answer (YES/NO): YES